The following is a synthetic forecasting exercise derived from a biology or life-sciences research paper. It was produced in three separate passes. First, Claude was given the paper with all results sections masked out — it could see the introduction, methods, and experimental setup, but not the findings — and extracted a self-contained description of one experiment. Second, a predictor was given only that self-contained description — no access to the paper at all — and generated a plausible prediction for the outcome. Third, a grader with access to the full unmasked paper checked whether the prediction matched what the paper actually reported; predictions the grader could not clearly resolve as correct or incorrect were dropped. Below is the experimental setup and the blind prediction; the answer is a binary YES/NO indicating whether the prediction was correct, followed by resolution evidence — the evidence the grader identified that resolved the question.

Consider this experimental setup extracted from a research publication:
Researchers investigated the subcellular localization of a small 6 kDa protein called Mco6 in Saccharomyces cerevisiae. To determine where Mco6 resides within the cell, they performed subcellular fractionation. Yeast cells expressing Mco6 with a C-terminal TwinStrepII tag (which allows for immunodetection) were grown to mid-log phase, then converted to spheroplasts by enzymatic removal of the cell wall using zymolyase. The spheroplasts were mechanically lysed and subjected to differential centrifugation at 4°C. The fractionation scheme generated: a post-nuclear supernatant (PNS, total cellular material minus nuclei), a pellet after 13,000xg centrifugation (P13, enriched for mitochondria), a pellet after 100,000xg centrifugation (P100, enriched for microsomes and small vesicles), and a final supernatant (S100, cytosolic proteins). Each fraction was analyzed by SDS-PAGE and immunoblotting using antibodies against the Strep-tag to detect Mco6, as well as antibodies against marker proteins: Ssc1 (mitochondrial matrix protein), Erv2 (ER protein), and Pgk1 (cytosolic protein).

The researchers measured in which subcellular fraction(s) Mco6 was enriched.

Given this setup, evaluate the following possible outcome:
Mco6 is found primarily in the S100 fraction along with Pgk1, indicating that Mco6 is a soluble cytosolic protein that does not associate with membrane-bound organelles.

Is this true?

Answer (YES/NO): NO